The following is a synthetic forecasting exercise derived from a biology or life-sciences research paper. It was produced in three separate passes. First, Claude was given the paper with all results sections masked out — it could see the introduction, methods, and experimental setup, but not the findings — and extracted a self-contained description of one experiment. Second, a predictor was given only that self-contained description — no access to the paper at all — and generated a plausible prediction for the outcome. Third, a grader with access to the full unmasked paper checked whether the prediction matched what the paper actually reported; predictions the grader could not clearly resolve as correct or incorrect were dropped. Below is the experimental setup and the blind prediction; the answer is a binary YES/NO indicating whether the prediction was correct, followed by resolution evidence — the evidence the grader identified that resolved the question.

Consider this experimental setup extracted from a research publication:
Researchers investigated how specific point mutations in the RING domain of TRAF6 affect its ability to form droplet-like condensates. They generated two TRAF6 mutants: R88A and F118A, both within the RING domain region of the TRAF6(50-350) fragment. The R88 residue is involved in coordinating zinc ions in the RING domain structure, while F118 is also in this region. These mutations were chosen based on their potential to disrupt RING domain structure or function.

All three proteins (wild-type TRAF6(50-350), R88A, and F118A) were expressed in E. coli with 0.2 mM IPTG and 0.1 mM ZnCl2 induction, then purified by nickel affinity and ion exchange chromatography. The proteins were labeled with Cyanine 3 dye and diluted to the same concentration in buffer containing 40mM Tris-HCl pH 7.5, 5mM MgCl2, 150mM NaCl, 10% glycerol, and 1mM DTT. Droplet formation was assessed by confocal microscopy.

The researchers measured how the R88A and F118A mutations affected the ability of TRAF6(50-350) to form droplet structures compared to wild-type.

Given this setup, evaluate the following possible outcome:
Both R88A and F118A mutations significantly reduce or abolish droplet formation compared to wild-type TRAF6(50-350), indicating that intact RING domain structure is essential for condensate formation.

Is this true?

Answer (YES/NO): YES